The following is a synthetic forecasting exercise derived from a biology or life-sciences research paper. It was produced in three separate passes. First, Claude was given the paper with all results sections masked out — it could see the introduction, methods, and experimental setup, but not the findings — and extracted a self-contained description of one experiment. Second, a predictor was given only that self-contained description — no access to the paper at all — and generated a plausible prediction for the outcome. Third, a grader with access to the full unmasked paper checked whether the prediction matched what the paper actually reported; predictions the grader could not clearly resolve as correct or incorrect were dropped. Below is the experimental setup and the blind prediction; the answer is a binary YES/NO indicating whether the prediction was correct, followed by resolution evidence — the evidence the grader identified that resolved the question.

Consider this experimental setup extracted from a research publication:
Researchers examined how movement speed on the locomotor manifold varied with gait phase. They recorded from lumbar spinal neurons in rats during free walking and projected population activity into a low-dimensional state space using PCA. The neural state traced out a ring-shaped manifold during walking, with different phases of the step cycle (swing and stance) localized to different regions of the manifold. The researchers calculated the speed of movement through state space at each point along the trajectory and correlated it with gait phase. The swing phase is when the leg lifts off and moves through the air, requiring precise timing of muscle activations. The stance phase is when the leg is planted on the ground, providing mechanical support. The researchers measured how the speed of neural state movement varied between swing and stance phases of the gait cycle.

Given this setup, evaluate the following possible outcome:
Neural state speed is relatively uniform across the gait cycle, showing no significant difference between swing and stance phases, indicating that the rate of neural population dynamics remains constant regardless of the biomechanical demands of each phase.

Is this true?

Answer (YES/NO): NO